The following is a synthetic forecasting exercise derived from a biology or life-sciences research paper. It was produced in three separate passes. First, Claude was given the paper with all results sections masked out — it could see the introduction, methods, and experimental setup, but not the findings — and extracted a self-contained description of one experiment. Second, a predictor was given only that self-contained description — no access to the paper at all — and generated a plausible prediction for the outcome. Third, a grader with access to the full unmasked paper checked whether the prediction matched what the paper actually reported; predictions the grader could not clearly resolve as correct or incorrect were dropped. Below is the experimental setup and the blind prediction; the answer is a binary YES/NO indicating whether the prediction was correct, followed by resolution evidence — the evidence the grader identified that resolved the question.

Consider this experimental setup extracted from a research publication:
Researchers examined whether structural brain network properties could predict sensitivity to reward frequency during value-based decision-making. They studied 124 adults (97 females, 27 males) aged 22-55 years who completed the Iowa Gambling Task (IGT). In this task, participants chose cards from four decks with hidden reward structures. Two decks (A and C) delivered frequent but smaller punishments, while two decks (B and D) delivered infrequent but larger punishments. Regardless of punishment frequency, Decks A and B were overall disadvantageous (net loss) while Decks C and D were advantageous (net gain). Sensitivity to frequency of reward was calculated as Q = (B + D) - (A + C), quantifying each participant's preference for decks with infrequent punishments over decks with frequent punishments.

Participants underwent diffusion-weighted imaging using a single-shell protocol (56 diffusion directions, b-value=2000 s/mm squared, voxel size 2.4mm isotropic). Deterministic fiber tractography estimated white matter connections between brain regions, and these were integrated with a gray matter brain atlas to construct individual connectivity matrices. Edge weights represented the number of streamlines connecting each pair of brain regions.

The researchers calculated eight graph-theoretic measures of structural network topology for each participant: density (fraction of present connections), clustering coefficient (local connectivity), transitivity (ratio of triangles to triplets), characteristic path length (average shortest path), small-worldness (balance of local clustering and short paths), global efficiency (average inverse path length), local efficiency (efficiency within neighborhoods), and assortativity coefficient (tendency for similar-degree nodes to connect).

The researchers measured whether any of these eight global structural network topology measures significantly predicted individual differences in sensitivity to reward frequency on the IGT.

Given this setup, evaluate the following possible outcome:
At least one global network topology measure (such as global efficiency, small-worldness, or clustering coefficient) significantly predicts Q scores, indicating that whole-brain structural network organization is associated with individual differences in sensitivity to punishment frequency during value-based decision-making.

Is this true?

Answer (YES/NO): NO